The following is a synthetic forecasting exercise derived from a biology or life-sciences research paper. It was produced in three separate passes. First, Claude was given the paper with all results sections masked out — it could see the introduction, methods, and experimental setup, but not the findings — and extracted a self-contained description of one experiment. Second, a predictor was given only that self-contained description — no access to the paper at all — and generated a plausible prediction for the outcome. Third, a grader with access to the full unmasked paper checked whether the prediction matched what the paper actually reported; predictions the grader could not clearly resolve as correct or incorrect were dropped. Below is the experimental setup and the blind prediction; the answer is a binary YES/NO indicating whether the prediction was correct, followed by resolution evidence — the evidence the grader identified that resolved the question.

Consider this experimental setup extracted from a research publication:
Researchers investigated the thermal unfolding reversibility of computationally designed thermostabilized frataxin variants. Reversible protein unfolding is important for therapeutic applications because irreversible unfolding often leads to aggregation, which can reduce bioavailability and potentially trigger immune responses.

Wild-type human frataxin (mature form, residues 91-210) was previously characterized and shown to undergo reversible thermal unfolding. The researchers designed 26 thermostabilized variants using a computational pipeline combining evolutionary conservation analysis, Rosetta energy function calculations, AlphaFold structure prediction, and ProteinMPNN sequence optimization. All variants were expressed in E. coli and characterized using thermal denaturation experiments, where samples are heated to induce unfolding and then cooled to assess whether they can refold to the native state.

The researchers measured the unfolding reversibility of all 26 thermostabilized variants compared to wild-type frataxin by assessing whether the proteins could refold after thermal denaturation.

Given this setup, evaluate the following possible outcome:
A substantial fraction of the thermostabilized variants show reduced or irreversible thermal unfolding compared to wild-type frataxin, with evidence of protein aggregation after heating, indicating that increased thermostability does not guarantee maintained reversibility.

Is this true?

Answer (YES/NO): NO